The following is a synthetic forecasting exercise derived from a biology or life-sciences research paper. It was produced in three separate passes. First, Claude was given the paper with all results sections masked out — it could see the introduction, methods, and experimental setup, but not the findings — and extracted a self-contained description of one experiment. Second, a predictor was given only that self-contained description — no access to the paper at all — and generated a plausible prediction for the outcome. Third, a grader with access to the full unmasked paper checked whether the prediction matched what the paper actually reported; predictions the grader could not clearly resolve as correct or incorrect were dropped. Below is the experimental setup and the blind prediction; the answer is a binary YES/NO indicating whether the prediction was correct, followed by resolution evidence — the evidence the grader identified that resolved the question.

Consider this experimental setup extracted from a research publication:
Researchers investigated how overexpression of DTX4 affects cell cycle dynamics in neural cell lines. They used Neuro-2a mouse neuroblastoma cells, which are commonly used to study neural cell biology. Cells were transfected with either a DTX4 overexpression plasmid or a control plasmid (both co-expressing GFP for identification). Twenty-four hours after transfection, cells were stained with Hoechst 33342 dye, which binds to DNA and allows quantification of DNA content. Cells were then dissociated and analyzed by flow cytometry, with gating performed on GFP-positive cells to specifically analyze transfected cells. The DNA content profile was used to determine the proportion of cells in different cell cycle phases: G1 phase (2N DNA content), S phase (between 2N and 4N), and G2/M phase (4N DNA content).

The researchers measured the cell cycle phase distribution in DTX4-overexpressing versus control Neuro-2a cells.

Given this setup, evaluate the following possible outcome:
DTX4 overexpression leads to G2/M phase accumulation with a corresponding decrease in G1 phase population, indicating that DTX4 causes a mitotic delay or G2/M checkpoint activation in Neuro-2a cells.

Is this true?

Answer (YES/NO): NO